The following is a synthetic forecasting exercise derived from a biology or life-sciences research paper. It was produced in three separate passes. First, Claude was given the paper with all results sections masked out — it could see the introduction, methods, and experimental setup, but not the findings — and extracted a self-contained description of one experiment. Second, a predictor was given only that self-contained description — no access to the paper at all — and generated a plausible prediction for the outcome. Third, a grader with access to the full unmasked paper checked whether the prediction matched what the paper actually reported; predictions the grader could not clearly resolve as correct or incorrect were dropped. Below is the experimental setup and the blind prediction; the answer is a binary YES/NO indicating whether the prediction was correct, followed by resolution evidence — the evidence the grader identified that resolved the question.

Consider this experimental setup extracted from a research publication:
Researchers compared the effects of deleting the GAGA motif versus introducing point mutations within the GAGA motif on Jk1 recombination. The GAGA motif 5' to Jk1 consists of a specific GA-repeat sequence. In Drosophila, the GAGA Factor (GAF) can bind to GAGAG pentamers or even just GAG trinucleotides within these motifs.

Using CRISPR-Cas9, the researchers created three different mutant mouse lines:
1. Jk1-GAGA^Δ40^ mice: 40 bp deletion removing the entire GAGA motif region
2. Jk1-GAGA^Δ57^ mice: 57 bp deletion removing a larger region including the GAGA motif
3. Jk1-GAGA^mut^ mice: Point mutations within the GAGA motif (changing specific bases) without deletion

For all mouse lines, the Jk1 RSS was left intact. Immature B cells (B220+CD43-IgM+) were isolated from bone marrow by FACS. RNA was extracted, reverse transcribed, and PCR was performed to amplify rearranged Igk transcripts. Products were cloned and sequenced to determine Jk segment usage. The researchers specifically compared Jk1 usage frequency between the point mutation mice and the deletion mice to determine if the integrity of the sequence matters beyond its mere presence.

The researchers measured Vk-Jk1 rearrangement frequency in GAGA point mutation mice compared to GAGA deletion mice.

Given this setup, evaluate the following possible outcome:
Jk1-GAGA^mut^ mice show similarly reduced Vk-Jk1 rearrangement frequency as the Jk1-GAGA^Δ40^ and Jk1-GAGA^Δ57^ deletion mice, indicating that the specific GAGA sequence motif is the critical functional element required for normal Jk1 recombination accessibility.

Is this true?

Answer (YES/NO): YES